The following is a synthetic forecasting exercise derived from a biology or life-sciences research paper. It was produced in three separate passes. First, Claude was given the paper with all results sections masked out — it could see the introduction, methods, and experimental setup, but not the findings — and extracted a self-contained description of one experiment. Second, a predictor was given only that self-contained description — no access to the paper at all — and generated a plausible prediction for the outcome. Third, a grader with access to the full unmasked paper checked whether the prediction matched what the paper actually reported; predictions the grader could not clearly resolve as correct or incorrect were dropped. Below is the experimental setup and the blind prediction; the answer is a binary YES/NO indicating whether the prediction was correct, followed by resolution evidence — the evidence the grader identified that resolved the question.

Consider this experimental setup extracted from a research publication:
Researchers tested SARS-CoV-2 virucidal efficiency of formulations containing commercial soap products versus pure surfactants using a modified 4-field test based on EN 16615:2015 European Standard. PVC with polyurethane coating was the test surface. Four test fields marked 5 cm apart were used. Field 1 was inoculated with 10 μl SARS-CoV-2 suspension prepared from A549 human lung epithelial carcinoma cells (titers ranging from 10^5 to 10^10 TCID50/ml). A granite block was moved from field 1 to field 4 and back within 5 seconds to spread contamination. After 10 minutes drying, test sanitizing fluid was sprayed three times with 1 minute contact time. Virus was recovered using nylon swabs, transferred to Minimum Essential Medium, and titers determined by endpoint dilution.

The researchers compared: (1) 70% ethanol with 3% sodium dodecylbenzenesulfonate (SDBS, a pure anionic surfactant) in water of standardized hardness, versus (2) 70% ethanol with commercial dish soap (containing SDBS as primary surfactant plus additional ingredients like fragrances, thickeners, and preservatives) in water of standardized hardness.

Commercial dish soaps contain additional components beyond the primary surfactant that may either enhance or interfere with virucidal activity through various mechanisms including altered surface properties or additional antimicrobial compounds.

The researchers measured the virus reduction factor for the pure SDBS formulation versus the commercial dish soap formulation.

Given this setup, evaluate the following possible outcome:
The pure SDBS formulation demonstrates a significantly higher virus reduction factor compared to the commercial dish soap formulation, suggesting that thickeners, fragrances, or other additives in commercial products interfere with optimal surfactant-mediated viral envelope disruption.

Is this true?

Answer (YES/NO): NO